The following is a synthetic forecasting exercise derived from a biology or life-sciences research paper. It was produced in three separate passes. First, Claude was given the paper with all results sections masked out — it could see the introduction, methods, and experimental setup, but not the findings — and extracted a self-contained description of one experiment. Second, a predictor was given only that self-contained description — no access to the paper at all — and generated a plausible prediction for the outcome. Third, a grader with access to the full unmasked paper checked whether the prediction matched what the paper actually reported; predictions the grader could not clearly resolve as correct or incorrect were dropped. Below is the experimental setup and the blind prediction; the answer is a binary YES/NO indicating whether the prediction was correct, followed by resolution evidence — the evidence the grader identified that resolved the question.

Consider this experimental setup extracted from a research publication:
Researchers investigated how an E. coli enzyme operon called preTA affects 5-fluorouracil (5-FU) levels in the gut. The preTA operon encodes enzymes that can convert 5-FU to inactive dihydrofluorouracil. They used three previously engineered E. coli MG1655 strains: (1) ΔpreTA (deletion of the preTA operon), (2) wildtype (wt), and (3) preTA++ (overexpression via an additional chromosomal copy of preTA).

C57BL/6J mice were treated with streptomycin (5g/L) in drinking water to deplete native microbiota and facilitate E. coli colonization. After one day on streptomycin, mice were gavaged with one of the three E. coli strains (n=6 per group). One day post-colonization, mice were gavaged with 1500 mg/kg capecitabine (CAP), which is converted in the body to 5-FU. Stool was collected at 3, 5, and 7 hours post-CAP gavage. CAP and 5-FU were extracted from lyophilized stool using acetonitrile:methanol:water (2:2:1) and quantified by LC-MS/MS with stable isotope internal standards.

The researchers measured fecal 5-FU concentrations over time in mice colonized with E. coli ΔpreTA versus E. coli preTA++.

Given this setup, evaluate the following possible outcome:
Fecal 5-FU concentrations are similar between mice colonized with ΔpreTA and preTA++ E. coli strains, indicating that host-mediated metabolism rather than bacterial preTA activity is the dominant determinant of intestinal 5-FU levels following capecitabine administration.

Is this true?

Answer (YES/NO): NO